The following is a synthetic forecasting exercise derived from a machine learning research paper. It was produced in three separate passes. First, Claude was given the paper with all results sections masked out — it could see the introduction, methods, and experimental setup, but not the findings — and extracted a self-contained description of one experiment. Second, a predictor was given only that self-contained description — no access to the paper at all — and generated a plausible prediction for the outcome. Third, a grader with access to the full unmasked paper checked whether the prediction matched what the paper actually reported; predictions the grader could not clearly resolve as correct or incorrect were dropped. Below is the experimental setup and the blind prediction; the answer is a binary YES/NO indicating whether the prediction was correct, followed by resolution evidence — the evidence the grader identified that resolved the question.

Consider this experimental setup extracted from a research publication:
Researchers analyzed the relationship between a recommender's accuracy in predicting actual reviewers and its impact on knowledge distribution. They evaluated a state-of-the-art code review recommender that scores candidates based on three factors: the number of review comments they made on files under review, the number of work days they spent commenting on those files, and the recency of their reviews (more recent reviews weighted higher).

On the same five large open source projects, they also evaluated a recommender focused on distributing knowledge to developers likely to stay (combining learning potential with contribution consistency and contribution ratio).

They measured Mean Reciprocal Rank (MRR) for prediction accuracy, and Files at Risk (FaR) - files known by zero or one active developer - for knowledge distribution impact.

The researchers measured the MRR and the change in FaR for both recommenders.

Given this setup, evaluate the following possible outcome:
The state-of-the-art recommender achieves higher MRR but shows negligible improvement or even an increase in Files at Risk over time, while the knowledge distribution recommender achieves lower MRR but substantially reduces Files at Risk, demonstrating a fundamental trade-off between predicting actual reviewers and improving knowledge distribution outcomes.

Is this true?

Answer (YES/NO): YES